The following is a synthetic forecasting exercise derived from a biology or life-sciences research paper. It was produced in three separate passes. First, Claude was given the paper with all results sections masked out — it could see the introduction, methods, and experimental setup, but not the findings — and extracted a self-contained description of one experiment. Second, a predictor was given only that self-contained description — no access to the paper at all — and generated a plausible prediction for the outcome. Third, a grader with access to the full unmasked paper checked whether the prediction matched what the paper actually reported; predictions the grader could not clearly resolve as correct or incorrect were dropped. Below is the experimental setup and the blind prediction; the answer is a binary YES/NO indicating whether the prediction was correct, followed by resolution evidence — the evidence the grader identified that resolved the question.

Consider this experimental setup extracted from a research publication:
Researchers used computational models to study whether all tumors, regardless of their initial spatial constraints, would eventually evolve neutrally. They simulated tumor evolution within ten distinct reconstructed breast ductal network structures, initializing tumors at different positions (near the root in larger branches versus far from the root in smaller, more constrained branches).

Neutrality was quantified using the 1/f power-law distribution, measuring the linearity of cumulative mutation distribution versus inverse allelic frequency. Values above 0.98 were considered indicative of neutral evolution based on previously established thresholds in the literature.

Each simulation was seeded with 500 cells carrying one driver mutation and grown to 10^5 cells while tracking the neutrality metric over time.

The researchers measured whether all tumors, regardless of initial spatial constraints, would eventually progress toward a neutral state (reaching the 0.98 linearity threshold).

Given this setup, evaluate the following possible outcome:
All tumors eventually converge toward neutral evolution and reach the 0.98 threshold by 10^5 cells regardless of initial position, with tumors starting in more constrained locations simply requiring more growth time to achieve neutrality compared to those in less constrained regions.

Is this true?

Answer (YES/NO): NO